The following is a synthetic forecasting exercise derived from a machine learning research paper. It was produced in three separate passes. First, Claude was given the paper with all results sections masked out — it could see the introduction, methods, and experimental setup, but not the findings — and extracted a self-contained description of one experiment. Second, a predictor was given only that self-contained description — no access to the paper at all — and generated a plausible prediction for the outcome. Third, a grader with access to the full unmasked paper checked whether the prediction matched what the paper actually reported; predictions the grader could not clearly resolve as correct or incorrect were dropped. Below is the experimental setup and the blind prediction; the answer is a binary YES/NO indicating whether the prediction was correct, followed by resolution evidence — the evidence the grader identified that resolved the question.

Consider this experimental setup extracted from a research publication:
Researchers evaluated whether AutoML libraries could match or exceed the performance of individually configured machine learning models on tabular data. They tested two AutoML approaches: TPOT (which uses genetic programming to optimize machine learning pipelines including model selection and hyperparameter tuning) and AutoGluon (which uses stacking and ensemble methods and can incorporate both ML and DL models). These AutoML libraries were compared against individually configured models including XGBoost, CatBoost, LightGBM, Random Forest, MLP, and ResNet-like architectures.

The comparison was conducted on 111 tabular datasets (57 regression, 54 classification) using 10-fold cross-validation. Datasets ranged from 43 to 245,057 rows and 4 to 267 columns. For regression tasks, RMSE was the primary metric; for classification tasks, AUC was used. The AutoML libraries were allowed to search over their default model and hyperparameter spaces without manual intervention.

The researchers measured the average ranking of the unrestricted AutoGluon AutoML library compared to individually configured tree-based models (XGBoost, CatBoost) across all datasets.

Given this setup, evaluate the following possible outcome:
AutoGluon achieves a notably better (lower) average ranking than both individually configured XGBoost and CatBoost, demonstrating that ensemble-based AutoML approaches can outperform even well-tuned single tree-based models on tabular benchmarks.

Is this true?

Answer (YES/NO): YES